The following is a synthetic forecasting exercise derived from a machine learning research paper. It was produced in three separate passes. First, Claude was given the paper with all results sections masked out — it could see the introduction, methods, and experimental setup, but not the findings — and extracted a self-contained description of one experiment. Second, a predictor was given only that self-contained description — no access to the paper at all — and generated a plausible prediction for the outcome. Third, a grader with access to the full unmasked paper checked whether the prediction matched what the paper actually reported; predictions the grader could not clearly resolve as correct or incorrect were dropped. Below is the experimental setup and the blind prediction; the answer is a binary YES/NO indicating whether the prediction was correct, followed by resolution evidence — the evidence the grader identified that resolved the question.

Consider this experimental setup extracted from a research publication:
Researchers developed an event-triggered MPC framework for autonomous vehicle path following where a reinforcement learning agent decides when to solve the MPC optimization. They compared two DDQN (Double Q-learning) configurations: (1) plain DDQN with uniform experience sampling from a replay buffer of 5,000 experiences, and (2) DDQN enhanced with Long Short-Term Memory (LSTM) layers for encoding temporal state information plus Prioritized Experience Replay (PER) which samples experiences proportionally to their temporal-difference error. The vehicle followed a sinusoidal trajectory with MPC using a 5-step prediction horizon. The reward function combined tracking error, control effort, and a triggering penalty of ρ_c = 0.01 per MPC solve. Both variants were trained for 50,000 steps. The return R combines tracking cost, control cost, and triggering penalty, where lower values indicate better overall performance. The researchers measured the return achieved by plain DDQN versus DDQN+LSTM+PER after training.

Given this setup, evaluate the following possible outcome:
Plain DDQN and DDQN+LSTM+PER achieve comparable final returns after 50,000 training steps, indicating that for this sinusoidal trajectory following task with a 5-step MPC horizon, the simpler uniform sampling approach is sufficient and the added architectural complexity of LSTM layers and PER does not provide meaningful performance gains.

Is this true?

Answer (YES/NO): NO